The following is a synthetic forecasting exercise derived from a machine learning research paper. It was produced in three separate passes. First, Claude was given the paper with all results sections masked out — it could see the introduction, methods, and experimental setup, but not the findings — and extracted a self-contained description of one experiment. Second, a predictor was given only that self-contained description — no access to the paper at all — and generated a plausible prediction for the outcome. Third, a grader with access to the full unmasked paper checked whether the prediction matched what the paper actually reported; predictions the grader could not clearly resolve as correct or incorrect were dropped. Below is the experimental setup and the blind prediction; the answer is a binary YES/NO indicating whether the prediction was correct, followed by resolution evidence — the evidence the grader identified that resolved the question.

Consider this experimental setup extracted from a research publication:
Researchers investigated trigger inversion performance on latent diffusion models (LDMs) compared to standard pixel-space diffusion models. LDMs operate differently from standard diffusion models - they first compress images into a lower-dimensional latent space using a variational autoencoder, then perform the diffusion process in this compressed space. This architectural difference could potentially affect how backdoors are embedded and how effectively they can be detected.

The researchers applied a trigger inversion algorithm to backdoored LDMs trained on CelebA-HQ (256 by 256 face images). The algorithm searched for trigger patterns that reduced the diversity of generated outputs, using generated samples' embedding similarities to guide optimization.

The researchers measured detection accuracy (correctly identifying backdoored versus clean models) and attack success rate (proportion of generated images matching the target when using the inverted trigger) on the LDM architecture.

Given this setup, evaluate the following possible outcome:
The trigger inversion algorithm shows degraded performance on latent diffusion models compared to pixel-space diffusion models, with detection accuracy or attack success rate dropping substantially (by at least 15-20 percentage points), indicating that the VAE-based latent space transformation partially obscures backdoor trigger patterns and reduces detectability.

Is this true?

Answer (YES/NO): NO